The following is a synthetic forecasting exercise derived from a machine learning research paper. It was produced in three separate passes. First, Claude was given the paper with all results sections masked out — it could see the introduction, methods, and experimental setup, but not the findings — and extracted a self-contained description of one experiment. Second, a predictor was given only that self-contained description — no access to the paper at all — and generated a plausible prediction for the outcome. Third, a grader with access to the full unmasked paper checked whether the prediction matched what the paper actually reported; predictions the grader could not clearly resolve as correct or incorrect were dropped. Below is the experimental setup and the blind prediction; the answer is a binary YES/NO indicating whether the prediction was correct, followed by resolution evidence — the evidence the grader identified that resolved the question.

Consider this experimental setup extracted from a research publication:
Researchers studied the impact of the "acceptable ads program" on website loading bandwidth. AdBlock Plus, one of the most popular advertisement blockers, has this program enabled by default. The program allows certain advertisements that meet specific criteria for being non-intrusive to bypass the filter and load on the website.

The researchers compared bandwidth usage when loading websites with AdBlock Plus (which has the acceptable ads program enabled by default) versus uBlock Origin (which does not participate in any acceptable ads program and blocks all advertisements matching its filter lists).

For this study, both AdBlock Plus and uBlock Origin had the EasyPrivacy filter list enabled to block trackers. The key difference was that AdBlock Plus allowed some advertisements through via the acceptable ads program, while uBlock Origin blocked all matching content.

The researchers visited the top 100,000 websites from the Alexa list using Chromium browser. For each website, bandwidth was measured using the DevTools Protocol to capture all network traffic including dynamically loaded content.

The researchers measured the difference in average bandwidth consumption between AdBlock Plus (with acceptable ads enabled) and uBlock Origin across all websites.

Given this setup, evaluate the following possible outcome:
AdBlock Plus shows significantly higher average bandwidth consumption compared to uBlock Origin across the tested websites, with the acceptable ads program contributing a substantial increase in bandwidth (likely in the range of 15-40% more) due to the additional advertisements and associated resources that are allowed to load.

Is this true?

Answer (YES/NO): NO